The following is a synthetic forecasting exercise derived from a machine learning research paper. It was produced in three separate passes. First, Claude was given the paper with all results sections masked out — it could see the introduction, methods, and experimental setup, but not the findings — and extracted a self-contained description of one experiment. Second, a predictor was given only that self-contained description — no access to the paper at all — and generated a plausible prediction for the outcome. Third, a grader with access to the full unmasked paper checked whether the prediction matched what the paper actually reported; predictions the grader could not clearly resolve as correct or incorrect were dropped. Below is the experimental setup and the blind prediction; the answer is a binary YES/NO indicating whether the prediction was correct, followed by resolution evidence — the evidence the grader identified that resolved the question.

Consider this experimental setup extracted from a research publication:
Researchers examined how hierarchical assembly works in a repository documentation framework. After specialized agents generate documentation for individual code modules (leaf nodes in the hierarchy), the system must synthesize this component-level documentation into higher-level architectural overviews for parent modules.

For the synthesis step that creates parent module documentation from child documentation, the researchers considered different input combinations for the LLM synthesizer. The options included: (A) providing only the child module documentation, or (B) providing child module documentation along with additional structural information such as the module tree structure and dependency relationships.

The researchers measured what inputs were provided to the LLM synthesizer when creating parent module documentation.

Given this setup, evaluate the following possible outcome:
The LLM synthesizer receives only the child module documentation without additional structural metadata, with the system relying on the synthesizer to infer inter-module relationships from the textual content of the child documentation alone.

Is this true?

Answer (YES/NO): NO